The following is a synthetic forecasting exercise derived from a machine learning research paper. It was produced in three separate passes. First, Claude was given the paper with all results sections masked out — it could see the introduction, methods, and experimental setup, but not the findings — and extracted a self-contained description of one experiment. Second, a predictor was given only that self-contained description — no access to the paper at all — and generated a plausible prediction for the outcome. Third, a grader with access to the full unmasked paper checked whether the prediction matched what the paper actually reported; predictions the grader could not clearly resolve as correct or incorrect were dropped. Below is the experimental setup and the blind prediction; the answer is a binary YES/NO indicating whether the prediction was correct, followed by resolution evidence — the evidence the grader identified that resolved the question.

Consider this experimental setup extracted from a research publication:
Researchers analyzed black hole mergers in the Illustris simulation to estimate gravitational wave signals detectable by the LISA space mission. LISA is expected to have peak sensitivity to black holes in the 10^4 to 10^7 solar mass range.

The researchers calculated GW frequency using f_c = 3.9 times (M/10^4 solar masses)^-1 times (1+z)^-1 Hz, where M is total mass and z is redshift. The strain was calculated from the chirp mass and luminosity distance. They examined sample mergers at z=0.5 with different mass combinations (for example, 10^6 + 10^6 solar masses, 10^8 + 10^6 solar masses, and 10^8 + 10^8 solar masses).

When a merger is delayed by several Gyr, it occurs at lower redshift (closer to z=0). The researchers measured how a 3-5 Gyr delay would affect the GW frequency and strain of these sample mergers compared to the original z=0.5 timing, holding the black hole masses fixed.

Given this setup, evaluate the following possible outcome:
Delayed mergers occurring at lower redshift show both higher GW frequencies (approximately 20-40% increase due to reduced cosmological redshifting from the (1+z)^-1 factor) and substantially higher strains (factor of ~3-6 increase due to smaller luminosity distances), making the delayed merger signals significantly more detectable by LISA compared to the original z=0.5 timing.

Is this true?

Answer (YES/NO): NO